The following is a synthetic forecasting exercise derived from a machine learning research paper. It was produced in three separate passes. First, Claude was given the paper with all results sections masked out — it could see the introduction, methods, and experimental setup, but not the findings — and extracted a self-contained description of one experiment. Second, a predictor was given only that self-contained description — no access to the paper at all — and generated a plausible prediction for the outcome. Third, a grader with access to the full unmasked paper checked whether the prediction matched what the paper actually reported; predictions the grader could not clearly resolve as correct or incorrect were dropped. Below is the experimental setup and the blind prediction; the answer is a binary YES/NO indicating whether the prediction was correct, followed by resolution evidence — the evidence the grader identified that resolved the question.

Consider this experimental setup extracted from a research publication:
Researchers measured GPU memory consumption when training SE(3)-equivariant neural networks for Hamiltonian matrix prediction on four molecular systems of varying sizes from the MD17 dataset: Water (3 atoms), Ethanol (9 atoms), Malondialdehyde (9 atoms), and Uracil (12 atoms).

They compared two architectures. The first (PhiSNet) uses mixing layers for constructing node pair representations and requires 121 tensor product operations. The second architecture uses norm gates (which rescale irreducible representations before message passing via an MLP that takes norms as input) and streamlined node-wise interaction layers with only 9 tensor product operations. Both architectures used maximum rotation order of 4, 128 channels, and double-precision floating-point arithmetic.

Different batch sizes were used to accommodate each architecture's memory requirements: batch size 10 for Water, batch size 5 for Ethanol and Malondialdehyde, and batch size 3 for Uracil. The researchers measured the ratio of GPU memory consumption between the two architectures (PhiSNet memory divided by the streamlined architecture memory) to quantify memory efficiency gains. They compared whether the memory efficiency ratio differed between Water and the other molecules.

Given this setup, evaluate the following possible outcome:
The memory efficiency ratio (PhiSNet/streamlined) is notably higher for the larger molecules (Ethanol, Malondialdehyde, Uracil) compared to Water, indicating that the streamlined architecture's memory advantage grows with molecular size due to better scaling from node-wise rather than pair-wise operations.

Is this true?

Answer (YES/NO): YES